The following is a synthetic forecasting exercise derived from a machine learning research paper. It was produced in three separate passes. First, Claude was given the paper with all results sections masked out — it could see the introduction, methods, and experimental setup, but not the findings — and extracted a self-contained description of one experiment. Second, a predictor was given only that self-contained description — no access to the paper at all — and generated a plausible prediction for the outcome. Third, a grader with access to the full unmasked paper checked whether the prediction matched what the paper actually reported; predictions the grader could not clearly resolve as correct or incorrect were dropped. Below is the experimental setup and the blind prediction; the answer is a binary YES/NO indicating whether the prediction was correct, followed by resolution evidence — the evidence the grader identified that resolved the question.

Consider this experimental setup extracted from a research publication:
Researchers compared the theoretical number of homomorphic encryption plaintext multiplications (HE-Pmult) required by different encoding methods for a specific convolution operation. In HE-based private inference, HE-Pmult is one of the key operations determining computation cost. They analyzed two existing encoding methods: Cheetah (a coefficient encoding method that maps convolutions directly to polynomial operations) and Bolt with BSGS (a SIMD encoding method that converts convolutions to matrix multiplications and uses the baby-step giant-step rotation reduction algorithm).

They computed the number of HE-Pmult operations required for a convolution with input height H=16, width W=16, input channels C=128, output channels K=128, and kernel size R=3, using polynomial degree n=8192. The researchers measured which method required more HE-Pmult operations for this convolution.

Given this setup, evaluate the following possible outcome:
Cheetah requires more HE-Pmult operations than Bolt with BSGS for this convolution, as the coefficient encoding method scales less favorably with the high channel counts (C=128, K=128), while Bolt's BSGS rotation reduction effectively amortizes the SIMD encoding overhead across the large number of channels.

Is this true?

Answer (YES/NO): NO